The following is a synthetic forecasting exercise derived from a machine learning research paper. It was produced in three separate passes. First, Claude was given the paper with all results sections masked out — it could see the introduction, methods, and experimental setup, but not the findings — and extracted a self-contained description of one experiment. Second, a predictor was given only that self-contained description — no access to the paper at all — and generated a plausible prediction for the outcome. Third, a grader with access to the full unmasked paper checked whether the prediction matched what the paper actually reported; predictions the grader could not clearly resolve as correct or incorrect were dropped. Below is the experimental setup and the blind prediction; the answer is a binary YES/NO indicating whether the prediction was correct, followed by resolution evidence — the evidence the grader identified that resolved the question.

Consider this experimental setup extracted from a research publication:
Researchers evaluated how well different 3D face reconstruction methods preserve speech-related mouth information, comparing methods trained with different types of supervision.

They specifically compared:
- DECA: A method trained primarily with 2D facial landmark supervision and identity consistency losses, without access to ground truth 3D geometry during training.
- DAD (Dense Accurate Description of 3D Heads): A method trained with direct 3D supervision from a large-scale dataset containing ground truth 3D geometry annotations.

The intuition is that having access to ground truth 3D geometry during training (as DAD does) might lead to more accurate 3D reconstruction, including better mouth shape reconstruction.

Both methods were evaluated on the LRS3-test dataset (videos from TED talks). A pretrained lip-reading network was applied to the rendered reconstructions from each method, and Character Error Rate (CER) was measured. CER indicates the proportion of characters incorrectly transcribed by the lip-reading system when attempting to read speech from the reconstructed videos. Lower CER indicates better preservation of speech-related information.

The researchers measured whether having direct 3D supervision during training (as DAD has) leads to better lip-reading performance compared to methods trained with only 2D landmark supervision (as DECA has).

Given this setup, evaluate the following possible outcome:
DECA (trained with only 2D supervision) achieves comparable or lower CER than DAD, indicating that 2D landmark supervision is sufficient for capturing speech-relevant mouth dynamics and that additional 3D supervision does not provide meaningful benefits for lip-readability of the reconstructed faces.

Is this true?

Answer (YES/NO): YES